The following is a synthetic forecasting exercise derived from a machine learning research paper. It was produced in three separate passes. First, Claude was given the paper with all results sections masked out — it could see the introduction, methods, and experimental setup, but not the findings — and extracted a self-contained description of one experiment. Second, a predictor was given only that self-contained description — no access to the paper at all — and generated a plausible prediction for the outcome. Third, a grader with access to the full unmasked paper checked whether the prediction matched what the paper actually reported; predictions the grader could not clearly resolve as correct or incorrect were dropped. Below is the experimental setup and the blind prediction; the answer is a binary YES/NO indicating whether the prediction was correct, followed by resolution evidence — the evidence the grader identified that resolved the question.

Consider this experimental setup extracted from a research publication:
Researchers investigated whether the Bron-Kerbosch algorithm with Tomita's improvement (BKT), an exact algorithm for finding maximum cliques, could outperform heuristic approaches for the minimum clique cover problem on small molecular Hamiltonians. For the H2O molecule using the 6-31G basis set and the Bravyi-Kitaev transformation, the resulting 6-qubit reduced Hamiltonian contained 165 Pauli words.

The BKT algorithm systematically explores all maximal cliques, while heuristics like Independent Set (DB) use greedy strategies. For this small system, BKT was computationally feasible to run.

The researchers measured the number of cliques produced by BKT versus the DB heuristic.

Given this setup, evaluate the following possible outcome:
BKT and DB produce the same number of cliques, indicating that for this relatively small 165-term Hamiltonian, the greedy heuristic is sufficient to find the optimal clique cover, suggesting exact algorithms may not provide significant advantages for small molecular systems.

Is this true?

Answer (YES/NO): YES